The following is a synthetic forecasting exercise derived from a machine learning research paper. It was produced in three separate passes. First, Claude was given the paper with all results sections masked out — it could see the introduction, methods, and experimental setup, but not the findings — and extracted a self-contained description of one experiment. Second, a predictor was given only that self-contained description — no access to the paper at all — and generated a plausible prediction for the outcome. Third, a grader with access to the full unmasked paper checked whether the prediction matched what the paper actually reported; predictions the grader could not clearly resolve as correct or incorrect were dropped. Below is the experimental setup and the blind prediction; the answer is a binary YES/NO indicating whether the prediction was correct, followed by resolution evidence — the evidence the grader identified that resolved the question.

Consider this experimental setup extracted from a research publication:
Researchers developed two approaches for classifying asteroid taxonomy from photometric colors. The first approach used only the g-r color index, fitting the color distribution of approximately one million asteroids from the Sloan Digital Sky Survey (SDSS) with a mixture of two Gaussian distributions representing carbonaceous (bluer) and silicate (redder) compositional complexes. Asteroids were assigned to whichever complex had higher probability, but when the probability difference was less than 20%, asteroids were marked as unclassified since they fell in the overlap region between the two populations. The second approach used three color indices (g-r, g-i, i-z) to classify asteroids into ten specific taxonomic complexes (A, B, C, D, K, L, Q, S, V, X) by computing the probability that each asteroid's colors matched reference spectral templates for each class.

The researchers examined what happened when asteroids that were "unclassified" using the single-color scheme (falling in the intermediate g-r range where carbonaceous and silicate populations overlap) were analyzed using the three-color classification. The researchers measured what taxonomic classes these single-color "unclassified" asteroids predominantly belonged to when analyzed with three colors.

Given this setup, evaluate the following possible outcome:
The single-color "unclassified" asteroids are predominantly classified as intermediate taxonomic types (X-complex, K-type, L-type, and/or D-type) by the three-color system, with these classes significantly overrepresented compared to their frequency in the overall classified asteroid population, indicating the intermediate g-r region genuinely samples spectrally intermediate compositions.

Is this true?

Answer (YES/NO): YES